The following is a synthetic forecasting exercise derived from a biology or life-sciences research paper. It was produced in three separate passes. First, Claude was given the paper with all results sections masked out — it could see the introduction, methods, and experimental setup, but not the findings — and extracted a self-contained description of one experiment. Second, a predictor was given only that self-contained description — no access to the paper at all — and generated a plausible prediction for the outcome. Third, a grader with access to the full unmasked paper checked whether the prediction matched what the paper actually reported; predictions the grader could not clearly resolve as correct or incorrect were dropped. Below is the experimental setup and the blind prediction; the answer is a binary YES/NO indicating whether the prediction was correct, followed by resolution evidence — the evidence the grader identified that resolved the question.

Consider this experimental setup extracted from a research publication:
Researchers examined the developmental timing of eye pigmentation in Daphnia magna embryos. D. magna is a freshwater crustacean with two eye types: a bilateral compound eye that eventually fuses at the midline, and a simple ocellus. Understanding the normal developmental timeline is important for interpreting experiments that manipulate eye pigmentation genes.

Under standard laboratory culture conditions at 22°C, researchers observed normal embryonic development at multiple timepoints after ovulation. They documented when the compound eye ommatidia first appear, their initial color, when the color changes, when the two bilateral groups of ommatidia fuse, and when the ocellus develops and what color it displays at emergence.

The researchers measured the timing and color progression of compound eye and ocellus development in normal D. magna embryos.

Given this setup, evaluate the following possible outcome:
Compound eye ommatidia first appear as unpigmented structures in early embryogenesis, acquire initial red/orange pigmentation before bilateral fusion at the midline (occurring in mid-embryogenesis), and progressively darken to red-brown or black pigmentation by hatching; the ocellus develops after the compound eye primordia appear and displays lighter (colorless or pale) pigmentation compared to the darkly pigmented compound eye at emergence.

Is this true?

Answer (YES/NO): NO